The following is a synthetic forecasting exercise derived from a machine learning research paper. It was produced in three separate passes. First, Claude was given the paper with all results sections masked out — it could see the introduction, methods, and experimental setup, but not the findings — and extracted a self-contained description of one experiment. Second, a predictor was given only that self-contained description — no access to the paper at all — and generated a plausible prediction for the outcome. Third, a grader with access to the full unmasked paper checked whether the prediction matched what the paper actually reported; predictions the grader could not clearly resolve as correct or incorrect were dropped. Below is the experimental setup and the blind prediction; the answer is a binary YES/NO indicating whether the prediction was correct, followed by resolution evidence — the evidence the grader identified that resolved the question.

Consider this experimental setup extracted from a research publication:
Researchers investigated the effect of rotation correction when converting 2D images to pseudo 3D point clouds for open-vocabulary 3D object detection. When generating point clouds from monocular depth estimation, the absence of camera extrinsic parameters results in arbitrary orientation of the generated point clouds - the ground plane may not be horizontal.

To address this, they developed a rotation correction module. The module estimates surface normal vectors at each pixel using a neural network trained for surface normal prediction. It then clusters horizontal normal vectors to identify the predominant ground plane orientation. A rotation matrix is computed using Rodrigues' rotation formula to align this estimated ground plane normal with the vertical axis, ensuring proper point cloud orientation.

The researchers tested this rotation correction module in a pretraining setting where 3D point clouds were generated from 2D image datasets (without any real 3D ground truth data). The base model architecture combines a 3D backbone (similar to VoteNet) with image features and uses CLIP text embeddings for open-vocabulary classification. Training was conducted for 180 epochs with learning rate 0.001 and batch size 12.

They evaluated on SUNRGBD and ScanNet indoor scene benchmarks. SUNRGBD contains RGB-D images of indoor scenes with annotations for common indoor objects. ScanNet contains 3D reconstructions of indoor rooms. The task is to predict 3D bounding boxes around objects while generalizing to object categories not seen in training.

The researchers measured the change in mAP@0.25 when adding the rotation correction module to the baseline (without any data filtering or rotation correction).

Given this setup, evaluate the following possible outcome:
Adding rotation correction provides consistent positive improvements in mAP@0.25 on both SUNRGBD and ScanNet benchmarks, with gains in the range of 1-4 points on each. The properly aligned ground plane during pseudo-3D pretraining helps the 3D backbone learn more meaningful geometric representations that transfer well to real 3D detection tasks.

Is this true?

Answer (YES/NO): YES